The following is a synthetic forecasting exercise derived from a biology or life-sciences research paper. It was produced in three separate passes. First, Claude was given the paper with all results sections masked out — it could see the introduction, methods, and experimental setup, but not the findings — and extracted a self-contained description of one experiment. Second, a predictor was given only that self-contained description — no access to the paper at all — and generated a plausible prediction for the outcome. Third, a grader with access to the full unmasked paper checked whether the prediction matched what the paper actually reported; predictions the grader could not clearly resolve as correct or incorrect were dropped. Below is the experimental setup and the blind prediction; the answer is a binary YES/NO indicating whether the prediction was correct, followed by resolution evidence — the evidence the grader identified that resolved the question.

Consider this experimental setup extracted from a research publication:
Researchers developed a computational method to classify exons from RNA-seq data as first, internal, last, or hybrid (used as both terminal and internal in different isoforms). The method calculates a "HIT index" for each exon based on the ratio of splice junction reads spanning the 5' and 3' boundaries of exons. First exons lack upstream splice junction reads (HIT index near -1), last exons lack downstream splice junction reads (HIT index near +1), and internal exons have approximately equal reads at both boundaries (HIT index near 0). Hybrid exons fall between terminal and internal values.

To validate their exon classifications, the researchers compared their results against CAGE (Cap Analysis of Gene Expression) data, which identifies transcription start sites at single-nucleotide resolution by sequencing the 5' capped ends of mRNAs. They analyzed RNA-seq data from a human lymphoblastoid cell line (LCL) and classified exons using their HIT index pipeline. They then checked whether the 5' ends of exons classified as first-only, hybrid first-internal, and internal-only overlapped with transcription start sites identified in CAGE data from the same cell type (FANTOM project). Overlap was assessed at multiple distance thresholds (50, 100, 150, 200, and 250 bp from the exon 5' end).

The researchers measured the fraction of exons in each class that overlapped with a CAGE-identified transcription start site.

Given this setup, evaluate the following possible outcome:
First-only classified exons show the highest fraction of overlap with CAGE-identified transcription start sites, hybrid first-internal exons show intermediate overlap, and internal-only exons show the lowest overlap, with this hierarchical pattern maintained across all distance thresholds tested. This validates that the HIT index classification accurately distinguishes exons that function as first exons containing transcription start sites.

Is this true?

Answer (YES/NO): NO